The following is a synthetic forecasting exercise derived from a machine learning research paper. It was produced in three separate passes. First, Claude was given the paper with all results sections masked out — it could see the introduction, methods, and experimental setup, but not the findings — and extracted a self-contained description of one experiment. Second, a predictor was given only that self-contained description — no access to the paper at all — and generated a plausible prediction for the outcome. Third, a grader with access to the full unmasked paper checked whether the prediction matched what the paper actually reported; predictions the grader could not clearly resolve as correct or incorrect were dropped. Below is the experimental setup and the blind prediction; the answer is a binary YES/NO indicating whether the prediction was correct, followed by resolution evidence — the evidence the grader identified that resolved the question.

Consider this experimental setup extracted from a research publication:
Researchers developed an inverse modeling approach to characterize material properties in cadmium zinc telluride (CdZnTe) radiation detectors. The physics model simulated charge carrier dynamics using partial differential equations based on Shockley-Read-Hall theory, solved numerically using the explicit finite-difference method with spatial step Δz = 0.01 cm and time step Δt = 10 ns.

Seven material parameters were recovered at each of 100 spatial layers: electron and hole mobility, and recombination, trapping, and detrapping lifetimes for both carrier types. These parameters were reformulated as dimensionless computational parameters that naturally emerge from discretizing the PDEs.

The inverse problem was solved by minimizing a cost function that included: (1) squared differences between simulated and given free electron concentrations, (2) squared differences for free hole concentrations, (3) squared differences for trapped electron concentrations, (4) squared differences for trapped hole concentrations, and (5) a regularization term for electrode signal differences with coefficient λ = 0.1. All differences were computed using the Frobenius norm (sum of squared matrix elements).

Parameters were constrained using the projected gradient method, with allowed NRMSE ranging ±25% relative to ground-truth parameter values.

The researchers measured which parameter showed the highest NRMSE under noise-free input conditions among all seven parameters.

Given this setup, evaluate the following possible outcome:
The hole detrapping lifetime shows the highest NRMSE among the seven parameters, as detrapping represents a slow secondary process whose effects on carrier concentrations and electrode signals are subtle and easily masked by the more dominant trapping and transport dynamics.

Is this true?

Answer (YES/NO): NO